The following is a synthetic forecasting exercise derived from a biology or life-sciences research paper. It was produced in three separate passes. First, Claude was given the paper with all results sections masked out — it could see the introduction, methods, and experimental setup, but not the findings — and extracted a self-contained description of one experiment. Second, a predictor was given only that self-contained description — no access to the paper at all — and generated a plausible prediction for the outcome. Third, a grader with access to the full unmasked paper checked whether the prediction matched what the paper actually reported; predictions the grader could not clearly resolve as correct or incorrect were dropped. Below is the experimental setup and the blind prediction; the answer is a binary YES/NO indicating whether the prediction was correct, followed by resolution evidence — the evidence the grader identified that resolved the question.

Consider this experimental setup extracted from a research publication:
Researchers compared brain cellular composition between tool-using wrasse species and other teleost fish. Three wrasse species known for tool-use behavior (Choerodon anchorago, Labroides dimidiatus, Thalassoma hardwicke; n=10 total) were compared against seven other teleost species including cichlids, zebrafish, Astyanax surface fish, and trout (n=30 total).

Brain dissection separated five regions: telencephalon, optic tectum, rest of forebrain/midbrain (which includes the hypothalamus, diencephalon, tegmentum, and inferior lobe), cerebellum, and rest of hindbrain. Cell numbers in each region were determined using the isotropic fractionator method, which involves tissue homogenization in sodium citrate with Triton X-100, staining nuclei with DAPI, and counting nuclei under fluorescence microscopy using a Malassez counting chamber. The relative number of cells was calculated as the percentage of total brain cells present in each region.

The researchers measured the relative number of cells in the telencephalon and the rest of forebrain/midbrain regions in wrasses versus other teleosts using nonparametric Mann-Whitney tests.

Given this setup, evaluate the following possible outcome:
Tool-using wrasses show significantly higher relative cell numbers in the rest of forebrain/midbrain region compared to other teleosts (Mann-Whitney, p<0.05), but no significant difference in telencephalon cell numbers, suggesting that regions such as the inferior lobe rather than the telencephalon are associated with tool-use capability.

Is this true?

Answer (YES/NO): NO